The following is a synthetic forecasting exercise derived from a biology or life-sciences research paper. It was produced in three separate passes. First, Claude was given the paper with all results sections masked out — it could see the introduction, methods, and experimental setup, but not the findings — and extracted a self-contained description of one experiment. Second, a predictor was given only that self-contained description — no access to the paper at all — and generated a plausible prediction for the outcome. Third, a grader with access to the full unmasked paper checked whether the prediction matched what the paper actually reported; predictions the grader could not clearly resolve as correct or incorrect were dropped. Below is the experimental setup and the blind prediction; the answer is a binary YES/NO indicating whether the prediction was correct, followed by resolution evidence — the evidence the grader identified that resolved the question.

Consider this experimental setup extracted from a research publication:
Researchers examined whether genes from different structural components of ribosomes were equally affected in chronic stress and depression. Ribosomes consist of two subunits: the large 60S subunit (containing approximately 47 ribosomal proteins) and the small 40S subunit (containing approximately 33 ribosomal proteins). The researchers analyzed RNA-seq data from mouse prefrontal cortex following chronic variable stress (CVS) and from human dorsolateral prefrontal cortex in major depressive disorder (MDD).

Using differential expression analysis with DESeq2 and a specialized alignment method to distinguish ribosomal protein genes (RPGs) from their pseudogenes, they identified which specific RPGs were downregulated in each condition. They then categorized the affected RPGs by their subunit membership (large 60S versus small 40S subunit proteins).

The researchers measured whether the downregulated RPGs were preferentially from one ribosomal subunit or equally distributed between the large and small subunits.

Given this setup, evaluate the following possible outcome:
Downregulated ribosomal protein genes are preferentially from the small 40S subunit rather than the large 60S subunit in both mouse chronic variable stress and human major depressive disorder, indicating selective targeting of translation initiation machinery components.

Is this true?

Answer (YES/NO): NO